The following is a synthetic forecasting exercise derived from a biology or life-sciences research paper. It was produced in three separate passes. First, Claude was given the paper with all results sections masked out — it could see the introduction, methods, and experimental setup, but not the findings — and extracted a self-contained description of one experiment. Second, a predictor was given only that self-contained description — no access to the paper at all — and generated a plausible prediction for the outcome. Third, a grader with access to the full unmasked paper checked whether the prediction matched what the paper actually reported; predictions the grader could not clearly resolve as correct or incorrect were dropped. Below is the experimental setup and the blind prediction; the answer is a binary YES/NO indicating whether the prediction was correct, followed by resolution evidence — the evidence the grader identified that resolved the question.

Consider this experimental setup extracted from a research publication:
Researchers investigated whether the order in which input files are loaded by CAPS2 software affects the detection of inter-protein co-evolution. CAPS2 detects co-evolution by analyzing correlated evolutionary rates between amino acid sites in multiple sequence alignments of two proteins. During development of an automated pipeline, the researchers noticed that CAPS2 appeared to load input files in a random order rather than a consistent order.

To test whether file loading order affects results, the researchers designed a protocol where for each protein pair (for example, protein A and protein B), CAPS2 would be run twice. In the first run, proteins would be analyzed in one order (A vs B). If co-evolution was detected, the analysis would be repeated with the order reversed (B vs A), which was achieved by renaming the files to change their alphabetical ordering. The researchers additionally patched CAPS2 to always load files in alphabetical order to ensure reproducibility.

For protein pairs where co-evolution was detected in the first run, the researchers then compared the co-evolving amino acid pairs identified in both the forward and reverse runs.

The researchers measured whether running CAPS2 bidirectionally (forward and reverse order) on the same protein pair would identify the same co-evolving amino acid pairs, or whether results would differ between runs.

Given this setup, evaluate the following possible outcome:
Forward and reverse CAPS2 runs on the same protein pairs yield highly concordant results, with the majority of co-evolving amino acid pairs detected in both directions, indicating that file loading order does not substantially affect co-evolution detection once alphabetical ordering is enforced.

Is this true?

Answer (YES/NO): NO